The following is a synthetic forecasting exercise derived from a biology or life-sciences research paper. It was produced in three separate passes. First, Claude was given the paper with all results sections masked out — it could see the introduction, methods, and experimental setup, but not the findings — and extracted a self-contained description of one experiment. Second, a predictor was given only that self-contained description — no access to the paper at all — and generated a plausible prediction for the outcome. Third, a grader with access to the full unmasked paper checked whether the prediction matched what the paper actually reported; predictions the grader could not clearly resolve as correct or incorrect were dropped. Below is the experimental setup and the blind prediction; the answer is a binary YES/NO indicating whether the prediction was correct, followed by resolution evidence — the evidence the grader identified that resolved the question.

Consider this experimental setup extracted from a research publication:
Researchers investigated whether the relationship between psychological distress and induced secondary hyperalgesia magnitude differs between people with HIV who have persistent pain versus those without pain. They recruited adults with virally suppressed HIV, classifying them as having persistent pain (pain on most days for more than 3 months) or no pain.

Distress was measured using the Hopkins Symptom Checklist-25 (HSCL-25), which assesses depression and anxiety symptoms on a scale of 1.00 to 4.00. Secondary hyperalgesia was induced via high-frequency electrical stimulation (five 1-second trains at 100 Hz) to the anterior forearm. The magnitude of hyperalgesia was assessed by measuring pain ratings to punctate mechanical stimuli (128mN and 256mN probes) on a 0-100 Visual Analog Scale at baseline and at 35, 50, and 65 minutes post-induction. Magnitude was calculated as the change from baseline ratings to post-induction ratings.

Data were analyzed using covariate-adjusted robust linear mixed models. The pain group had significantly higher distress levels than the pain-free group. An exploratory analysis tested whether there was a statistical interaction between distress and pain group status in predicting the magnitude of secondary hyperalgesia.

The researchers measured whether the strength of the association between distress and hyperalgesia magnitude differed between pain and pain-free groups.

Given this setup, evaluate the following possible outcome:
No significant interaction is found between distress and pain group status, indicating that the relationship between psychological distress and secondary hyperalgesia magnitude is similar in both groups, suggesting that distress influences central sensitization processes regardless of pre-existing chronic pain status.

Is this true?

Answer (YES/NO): NO